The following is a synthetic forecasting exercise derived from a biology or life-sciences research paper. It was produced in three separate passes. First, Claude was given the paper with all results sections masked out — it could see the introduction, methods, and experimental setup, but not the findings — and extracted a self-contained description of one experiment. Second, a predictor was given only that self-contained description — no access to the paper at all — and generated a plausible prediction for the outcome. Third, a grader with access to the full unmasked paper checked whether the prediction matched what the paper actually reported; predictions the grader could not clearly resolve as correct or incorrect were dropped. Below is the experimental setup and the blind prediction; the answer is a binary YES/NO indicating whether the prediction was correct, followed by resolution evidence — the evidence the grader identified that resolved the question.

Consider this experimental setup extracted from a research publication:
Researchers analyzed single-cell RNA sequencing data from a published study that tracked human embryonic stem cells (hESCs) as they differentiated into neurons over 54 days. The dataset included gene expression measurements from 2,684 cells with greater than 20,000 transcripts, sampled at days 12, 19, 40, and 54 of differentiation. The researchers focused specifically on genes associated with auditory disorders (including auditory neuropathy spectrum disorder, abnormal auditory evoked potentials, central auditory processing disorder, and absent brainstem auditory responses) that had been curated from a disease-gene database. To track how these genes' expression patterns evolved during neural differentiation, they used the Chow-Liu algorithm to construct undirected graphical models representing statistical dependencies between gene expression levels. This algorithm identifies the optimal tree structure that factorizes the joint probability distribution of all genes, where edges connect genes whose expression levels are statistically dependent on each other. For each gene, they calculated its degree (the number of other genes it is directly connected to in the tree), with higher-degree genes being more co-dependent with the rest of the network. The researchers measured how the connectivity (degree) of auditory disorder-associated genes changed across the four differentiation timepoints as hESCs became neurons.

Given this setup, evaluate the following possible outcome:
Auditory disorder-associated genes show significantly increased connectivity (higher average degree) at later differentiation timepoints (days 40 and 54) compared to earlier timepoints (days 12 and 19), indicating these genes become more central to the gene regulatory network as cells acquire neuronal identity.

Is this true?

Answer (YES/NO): NO